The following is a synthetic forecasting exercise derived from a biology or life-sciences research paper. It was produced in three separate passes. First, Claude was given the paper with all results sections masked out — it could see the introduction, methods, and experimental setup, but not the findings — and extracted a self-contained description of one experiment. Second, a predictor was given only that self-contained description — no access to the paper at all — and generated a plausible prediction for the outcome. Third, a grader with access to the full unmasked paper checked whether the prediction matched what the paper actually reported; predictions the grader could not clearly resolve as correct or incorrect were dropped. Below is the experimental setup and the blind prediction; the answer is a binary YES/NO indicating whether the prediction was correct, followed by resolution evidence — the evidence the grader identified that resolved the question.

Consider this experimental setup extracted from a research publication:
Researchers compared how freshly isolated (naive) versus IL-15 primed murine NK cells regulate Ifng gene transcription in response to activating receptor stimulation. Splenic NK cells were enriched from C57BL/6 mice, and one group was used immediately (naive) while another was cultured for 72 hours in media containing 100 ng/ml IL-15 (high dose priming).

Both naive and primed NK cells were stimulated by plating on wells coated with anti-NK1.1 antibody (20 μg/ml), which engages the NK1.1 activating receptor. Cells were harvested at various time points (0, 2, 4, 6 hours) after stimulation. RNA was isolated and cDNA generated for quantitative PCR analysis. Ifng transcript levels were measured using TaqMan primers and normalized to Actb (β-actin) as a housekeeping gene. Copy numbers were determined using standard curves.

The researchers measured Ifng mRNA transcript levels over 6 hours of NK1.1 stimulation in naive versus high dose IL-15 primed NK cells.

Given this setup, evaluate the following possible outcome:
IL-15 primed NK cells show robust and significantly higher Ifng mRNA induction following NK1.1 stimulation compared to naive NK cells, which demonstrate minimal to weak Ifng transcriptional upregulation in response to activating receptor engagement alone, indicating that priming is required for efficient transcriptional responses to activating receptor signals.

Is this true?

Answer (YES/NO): YES